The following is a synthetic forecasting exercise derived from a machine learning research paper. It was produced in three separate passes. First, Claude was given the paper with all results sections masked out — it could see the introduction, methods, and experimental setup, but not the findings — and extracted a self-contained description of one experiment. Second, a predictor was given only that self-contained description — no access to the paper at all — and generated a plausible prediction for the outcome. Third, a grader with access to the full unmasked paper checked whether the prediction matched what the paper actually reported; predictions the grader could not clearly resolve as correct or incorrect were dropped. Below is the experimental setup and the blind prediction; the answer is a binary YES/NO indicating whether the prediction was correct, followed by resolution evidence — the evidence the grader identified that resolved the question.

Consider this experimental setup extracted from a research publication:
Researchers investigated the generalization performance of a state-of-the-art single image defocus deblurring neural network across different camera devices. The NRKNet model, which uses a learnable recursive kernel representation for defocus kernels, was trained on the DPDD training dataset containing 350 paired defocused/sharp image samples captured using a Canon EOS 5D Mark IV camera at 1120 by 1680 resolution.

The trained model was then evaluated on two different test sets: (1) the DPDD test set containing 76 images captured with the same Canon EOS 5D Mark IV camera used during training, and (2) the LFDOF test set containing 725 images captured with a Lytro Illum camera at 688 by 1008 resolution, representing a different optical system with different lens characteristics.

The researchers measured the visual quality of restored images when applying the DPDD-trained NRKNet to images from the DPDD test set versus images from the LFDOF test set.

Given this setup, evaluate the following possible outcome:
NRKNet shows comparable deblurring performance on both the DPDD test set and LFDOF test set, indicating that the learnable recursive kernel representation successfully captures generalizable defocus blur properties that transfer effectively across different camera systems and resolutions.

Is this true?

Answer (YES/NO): NO